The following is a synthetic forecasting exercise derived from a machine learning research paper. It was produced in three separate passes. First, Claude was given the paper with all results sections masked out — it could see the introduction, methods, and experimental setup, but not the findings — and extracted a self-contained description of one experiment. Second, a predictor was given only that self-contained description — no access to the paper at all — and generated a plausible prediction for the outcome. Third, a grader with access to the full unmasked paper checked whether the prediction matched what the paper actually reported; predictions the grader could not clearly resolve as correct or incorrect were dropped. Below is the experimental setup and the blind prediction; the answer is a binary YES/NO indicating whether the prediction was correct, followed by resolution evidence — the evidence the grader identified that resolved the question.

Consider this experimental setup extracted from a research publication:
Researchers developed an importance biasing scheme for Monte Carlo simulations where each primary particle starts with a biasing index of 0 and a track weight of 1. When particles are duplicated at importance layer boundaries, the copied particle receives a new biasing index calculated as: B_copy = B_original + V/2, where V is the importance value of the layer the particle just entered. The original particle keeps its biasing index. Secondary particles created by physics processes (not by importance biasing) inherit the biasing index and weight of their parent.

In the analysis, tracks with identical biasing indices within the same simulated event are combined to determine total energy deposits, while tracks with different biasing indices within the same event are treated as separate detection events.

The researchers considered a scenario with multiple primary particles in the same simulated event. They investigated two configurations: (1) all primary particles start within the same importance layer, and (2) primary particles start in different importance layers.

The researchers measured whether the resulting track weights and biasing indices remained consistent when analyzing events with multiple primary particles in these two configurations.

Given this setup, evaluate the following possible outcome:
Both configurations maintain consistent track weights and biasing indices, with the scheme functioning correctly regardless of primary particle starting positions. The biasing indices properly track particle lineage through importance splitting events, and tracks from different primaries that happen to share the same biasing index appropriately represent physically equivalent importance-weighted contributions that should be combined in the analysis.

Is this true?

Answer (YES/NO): NO